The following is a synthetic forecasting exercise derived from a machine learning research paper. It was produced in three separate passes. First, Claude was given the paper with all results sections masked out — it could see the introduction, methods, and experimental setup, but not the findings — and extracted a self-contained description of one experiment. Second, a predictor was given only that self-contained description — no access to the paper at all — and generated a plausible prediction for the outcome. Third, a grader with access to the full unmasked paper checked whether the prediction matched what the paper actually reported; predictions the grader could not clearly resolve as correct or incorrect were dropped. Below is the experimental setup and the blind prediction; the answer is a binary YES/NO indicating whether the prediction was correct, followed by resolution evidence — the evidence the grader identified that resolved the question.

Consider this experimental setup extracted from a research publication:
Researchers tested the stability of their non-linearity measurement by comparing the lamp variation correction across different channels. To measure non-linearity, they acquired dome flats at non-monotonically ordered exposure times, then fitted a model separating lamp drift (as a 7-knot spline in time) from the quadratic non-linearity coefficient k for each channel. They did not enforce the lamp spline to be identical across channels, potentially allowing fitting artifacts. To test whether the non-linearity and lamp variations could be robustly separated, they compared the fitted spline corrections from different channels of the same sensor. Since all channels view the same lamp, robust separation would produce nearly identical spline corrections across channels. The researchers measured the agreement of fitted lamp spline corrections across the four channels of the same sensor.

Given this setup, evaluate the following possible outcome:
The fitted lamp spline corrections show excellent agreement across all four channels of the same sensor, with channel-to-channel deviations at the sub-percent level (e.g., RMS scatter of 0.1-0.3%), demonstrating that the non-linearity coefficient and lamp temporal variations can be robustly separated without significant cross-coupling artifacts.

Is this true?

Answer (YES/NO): NO